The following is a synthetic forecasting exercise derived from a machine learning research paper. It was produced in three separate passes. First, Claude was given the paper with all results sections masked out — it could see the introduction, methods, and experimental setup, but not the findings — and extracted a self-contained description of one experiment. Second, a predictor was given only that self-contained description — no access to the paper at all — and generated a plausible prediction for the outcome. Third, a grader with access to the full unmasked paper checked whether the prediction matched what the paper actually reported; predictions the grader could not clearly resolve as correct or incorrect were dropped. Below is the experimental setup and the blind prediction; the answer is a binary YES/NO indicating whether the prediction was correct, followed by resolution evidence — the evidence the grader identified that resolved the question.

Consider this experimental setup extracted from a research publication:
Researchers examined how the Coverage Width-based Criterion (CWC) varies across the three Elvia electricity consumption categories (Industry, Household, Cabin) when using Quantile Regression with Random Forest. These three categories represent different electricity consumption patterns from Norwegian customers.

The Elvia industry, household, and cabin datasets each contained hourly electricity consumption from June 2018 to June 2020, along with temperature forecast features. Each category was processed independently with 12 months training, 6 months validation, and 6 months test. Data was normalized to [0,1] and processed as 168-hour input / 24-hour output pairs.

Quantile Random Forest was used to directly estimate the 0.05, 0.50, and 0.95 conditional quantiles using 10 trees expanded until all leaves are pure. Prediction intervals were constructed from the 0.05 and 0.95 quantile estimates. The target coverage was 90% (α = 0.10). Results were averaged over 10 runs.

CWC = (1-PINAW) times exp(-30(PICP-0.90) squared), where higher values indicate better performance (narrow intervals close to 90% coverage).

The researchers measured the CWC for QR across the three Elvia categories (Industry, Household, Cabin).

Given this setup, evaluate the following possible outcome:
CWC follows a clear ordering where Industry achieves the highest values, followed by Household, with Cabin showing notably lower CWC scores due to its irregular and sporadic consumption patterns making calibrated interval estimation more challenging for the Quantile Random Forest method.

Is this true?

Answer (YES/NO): NO